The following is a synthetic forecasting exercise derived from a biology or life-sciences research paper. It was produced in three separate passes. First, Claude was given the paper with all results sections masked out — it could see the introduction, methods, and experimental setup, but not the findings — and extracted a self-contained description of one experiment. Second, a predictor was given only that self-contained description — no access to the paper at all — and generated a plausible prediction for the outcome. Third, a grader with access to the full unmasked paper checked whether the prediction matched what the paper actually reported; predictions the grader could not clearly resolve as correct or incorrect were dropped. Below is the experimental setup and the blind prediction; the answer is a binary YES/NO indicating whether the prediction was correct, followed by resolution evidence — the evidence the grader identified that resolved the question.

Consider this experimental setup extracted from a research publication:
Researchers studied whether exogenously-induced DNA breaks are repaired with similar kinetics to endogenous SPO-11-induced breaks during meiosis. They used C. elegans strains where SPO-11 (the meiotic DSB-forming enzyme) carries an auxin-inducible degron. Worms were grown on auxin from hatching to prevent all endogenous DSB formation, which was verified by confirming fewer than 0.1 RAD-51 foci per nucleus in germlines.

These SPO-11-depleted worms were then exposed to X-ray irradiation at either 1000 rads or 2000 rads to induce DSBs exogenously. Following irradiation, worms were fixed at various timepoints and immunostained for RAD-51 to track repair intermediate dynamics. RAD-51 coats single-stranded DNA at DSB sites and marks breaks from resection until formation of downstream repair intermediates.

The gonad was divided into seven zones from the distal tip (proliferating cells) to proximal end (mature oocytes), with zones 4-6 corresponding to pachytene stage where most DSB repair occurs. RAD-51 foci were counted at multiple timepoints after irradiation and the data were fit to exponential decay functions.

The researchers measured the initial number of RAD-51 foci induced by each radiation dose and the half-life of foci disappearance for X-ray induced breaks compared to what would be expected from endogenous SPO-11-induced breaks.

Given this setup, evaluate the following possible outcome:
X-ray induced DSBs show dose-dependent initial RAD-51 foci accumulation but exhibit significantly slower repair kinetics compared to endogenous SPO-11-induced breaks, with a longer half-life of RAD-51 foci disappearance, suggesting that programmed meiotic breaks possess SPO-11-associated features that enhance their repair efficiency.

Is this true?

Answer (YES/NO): NO